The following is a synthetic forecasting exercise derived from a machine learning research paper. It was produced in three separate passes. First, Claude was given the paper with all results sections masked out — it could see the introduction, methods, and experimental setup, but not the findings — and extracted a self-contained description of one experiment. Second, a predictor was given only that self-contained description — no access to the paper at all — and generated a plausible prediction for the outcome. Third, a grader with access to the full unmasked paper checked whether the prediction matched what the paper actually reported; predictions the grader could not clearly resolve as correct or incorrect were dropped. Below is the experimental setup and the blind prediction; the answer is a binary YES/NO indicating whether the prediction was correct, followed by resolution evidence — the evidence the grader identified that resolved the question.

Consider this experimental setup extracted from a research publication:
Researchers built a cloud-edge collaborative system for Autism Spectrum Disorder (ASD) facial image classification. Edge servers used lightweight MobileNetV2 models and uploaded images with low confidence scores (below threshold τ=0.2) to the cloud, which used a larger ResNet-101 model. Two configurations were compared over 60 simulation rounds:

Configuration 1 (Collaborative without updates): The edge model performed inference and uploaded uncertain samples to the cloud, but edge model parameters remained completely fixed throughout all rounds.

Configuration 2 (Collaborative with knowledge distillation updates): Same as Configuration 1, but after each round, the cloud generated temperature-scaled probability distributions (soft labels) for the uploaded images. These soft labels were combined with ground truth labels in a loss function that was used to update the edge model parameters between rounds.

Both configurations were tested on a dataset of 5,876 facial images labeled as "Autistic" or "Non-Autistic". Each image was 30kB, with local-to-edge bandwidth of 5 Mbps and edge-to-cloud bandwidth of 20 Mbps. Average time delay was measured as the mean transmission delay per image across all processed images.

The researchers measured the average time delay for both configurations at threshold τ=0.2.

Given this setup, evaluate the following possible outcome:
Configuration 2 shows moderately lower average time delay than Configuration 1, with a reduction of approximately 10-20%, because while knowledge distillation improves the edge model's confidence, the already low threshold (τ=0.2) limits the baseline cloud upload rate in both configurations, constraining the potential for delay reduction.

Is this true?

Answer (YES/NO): NO